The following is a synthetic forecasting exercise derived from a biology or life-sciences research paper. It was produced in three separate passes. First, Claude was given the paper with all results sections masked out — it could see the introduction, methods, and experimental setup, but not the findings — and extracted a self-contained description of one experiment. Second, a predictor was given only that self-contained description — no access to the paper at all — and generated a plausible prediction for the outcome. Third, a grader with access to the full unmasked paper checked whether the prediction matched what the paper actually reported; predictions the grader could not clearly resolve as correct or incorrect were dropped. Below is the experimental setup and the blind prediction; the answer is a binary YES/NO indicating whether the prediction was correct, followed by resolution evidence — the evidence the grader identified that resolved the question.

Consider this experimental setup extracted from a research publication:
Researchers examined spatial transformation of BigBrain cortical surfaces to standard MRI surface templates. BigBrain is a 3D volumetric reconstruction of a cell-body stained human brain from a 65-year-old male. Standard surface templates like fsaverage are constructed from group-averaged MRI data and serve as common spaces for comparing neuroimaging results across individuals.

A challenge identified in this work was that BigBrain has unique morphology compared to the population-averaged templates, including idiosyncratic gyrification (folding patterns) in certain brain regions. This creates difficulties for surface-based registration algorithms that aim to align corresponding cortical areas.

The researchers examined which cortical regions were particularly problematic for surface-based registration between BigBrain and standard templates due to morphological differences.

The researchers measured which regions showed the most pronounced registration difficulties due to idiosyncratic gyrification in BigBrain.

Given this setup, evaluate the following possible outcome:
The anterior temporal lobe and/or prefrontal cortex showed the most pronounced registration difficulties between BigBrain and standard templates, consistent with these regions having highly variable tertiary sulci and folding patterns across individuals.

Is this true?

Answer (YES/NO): NO